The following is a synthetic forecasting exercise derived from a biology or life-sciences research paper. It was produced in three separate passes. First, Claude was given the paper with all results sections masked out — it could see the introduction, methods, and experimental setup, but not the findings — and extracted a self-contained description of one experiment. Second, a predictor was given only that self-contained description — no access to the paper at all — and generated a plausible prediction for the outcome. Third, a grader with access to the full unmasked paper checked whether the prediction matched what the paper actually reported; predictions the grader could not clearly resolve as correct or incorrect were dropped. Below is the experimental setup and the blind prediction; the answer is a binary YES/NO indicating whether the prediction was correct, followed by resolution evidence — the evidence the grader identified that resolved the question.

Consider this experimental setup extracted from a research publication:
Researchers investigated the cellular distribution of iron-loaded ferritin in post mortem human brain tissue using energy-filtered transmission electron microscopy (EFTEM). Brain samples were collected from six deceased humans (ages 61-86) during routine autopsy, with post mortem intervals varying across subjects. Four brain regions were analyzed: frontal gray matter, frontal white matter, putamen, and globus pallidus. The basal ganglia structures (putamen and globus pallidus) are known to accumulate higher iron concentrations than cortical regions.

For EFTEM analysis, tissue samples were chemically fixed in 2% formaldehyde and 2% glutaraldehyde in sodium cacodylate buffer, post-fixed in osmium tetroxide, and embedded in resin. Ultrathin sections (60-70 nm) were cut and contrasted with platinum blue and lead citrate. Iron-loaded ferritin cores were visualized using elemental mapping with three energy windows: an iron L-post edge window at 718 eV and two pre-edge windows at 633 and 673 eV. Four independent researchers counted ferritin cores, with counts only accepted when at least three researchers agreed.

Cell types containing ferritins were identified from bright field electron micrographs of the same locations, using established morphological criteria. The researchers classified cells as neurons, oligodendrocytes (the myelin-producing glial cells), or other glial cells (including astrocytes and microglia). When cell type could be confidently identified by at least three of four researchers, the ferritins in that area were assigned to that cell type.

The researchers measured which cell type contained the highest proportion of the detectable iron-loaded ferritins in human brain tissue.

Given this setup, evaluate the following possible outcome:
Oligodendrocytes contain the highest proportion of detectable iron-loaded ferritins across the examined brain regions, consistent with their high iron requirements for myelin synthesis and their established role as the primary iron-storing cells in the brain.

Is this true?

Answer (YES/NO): YES